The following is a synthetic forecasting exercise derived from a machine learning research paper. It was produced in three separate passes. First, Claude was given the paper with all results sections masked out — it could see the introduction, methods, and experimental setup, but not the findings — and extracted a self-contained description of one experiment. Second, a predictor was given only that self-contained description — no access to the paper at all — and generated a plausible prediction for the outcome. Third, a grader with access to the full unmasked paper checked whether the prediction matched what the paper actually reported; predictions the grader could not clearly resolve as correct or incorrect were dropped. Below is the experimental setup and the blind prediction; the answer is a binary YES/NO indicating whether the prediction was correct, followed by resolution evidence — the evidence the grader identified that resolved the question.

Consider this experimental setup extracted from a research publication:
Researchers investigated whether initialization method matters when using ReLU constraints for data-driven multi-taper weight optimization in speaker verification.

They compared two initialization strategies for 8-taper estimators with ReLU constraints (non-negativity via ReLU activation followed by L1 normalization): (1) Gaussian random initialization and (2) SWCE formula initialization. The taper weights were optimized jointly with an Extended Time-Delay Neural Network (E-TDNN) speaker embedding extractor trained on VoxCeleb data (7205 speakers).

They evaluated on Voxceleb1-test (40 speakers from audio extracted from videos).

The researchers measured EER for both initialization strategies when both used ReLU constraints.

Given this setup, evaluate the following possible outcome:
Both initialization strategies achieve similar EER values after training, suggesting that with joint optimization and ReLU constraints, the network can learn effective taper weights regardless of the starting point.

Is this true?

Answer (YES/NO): NO